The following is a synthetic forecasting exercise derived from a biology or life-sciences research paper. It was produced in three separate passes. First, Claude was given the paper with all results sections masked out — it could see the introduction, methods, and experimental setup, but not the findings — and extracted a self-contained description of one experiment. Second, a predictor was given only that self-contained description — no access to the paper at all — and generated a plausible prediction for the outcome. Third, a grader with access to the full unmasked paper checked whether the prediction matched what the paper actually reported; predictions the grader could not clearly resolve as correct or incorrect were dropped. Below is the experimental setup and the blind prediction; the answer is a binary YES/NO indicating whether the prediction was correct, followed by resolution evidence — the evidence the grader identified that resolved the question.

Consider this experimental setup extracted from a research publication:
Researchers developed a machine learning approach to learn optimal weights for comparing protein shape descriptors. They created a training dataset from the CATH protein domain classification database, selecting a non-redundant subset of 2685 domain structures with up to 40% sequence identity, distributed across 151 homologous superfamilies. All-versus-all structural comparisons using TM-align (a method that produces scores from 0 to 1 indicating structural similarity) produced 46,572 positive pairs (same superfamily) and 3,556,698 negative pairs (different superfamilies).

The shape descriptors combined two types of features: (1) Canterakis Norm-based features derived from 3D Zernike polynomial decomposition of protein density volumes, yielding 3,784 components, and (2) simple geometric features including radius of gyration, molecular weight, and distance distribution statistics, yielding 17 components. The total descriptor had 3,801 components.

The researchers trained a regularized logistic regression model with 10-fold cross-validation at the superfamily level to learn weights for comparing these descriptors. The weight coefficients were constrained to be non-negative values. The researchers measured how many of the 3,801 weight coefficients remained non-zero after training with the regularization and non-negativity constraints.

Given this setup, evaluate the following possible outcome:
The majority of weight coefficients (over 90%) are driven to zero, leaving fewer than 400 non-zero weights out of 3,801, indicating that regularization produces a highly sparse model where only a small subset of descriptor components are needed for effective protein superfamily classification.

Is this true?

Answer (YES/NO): NO